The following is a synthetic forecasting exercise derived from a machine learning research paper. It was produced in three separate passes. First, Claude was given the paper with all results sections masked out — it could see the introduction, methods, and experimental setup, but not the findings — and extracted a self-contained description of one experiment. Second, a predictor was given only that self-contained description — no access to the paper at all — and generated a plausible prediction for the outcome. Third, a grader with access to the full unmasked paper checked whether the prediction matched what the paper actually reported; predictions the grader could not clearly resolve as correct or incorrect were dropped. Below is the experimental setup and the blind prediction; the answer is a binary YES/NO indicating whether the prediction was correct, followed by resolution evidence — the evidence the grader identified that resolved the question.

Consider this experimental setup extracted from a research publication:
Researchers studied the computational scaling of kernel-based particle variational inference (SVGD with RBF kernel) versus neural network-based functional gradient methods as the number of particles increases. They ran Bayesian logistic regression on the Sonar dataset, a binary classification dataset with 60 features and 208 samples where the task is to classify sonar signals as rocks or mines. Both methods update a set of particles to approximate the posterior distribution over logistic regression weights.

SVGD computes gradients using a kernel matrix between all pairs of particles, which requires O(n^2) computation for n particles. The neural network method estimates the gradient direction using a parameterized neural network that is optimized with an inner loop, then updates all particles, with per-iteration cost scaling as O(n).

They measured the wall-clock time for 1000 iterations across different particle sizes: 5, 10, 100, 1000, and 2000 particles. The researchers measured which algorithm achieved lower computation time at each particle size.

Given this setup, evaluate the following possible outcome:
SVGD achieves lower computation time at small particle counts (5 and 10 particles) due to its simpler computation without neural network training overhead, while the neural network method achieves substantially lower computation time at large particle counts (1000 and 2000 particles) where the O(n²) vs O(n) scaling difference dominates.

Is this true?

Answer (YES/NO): YES